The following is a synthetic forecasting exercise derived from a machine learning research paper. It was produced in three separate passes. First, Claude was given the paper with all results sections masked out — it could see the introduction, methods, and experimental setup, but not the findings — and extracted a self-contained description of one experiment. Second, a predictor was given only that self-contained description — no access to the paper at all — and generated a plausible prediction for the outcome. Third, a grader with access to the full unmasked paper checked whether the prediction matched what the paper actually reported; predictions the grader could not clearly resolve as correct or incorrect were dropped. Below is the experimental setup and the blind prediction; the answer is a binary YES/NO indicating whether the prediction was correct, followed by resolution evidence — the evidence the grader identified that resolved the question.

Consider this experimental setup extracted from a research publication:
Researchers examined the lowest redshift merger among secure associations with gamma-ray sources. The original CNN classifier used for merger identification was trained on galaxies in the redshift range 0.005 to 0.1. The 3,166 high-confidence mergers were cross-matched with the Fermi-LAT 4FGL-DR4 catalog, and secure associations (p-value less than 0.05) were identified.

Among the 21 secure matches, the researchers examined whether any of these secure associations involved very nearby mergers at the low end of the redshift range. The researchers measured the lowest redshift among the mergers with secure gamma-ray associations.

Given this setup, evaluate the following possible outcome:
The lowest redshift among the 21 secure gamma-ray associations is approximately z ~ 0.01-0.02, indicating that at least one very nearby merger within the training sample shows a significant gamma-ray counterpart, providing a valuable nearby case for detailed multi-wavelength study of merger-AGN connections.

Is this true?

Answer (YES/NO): YES